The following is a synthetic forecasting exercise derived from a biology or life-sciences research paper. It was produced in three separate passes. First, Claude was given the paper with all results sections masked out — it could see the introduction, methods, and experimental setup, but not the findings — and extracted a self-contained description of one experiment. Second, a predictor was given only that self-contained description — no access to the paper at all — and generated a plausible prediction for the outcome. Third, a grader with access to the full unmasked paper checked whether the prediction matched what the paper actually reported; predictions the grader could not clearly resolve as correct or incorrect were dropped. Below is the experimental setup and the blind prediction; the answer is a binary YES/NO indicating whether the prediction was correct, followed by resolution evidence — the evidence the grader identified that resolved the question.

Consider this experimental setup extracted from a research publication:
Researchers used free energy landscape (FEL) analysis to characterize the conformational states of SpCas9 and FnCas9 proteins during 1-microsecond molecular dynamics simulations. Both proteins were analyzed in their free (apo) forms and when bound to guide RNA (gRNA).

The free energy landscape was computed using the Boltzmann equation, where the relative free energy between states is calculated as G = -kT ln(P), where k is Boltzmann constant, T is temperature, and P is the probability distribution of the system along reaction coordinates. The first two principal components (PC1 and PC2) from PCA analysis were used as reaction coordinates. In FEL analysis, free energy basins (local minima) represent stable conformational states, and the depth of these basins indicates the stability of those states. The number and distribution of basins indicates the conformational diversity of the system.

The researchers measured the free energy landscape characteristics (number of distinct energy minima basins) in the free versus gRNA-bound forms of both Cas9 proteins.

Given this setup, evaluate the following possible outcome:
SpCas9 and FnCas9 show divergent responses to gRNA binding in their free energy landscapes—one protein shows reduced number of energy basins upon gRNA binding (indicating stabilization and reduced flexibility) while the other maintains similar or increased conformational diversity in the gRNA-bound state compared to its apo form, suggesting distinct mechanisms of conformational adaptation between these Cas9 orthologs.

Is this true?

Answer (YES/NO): NO